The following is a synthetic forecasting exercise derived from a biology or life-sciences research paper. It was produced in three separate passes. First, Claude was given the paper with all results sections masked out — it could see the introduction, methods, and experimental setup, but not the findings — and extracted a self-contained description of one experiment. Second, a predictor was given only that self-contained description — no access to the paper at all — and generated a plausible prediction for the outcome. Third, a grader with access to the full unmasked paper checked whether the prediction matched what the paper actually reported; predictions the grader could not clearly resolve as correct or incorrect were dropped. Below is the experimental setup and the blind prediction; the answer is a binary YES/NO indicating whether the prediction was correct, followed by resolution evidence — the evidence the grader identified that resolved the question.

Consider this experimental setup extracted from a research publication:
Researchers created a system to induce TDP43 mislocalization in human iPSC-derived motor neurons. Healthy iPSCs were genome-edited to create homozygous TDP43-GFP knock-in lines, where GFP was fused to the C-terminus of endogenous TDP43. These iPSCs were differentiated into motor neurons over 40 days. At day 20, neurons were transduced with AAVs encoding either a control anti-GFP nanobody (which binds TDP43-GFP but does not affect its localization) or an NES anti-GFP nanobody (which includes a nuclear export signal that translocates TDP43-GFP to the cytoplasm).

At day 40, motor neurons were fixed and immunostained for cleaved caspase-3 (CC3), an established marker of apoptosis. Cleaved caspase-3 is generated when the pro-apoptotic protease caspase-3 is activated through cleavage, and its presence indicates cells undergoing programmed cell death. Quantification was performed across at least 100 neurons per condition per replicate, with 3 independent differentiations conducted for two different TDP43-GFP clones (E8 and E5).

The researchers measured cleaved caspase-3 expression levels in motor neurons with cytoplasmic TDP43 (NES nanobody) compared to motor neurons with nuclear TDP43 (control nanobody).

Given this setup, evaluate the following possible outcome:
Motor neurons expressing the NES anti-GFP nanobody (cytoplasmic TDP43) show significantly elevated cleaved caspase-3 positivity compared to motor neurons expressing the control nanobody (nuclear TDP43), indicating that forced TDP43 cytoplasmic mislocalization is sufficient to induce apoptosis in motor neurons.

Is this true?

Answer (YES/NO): YES